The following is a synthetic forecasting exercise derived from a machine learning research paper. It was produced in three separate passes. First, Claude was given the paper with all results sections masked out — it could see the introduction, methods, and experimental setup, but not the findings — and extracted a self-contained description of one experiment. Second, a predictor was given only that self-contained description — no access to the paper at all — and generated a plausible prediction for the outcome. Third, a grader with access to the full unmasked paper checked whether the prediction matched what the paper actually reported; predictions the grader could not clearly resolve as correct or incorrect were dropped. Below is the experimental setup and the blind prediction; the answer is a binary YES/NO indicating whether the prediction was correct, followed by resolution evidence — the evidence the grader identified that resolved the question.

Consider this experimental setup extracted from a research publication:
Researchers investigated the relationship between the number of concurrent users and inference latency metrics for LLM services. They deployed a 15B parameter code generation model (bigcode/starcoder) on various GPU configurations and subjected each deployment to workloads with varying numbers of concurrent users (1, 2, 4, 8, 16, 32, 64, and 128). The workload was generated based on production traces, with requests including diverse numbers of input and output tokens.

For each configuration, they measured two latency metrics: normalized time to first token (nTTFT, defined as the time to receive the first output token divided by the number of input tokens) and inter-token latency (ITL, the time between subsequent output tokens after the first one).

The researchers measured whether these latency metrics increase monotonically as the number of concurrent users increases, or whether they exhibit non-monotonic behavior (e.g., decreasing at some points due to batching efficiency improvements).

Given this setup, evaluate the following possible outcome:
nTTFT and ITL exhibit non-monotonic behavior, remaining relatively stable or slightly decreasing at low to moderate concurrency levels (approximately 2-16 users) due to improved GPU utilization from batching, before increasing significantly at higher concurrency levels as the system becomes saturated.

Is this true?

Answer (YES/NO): NO